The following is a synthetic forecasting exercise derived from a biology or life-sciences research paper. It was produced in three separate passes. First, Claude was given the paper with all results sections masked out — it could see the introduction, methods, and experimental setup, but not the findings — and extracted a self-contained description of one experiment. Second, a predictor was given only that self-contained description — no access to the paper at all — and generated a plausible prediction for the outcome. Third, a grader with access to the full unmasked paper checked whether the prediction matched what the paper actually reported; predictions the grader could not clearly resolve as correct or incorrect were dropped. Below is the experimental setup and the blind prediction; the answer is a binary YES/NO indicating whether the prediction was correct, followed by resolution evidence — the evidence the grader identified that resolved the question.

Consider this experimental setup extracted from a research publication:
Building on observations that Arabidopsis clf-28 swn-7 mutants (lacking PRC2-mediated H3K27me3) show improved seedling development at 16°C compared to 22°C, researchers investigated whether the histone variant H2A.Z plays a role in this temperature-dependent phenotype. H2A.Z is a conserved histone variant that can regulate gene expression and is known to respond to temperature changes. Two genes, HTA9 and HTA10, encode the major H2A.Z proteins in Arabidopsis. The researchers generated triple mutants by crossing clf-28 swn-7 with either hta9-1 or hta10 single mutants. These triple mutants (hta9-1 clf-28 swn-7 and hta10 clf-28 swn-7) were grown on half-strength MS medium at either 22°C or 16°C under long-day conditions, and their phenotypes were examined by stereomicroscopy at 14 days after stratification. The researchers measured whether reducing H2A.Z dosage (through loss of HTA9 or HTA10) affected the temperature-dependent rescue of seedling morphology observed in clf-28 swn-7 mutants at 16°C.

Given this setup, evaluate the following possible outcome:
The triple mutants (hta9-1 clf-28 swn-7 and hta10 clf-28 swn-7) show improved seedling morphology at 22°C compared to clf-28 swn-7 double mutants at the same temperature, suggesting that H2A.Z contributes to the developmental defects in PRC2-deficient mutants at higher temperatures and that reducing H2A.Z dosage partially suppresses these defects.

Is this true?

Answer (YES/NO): NO